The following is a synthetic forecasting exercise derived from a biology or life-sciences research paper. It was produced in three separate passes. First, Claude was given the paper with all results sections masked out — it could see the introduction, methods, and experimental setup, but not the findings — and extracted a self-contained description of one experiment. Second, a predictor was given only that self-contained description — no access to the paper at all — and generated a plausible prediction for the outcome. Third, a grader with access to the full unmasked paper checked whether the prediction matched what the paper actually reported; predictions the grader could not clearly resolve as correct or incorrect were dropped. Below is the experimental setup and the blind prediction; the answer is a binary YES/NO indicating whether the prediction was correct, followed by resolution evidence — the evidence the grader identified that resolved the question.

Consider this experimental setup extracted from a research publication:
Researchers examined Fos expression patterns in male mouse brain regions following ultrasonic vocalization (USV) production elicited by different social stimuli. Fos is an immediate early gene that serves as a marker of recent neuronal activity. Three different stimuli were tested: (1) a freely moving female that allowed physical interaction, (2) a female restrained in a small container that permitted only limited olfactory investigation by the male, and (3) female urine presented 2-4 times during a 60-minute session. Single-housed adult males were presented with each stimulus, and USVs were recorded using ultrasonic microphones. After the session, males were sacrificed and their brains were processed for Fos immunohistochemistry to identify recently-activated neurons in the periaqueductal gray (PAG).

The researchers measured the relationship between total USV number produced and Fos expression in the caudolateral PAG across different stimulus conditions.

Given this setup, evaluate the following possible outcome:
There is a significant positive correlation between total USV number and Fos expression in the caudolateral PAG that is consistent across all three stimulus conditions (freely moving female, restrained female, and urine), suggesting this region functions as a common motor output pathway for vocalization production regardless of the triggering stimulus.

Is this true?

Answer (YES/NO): YES